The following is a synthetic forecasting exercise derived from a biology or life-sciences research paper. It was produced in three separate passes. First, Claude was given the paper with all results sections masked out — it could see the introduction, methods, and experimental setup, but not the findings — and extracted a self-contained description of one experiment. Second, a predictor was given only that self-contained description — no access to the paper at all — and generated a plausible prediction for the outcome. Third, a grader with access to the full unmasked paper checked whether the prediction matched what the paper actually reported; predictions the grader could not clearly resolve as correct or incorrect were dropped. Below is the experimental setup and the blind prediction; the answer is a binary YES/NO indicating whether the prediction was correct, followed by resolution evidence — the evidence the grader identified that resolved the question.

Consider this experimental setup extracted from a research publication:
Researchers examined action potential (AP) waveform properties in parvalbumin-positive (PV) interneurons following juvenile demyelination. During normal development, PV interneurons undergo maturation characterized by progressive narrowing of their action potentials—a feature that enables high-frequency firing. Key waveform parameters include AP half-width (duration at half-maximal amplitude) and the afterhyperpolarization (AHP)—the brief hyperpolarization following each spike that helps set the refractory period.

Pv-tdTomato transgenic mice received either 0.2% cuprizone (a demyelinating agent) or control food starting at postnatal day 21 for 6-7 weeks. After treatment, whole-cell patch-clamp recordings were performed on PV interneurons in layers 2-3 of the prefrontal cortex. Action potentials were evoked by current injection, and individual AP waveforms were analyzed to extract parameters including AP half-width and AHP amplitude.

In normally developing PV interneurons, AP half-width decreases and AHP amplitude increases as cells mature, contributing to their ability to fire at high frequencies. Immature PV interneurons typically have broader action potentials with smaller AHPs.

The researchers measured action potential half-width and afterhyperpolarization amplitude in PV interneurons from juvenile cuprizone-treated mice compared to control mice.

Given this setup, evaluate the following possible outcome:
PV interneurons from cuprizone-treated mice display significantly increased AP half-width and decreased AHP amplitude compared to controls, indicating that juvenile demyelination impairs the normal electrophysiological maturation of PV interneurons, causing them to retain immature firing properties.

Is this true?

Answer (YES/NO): NO